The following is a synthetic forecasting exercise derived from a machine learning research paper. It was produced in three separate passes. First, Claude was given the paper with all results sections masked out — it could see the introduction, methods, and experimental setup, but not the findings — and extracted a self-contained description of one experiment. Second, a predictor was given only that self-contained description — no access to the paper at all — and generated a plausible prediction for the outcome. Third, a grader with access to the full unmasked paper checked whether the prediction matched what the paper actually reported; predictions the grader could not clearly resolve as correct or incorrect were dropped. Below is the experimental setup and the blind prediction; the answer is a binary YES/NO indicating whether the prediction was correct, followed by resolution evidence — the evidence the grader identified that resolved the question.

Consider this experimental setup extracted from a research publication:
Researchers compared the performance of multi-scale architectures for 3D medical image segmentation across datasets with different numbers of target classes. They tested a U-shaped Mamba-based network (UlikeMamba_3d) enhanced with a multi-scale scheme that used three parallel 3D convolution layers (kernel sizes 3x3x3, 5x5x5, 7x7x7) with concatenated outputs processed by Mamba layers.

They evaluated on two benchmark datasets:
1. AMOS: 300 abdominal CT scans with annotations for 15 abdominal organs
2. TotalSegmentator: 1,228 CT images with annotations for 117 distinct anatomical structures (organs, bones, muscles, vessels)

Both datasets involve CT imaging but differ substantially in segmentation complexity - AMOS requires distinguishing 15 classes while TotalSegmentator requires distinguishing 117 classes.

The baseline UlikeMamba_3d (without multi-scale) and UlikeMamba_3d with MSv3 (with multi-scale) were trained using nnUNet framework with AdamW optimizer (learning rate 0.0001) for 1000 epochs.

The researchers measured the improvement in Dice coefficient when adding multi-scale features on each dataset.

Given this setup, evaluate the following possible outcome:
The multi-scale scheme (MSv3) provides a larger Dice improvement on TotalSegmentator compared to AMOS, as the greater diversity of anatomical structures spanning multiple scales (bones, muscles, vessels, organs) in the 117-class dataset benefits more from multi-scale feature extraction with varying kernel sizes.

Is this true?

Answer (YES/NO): YES